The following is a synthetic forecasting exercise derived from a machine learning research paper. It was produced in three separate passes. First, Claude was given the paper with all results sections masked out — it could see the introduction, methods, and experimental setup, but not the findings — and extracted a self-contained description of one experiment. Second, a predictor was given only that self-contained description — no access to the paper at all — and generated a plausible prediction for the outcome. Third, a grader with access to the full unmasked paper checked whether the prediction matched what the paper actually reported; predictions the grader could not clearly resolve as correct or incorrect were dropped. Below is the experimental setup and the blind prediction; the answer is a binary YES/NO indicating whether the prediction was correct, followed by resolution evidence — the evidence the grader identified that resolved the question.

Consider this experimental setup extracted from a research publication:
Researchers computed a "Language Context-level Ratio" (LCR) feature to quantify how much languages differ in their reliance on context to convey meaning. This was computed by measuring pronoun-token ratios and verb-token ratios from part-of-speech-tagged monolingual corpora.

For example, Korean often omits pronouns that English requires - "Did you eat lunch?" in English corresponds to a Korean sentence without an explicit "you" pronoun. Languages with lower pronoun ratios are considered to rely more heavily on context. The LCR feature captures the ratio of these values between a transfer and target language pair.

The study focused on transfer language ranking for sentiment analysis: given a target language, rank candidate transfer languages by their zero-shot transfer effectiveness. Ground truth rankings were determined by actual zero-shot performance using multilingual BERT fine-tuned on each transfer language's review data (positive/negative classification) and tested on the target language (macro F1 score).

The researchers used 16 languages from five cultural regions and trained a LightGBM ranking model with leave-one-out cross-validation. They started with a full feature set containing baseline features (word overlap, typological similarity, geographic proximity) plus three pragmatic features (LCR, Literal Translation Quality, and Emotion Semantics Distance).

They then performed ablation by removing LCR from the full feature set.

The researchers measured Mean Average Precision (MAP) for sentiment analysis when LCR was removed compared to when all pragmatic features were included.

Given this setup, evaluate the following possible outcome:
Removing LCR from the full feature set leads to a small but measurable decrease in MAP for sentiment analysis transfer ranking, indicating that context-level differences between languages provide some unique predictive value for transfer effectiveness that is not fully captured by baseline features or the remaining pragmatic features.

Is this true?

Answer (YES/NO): YES